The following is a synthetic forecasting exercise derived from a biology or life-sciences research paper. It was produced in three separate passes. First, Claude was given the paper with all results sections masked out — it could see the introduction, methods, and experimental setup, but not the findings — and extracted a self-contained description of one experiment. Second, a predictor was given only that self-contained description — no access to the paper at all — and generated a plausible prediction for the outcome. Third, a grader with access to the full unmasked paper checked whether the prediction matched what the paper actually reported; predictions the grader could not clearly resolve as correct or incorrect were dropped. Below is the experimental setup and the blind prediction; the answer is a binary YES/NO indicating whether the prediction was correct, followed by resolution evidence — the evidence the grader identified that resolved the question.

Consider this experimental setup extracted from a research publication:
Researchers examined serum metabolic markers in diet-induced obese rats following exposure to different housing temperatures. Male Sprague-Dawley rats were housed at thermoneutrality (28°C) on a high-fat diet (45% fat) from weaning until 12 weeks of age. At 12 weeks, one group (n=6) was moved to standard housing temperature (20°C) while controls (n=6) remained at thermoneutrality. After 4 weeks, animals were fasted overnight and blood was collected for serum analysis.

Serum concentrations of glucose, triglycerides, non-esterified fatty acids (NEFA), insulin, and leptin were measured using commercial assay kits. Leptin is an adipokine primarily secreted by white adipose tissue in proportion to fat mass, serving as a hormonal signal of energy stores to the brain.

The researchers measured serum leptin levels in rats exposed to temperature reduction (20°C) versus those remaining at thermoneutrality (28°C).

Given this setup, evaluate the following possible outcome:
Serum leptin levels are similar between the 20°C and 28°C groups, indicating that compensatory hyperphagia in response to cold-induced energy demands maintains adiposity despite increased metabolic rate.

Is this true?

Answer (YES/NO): NO